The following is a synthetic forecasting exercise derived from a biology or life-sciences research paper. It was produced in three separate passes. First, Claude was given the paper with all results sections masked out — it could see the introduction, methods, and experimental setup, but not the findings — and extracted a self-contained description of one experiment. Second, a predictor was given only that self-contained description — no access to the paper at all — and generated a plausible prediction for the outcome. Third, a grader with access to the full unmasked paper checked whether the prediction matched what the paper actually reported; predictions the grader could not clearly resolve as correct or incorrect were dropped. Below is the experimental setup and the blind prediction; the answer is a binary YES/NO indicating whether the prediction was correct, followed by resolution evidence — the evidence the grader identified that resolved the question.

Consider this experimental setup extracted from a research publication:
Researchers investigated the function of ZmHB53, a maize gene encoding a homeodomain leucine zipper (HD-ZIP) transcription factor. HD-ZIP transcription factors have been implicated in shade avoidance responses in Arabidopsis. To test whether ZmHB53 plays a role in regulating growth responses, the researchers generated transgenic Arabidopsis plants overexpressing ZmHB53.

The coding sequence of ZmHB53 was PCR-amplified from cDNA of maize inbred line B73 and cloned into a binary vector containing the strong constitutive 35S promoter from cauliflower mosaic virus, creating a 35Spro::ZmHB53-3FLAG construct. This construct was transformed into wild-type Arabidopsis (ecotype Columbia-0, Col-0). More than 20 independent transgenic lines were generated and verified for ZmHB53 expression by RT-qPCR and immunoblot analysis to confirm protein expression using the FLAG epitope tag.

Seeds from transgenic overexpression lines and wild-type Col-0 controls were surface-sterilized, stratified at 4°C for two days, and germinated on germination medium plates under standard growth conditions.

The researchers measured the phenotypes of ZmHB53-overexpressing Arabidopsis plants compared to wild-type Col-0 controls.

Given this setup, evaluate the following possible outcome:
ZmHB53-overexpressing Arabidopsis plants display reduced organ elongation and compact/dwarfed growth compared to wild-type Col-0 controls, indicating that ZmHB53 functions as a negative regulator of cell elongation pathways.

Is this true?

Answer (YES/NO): NO